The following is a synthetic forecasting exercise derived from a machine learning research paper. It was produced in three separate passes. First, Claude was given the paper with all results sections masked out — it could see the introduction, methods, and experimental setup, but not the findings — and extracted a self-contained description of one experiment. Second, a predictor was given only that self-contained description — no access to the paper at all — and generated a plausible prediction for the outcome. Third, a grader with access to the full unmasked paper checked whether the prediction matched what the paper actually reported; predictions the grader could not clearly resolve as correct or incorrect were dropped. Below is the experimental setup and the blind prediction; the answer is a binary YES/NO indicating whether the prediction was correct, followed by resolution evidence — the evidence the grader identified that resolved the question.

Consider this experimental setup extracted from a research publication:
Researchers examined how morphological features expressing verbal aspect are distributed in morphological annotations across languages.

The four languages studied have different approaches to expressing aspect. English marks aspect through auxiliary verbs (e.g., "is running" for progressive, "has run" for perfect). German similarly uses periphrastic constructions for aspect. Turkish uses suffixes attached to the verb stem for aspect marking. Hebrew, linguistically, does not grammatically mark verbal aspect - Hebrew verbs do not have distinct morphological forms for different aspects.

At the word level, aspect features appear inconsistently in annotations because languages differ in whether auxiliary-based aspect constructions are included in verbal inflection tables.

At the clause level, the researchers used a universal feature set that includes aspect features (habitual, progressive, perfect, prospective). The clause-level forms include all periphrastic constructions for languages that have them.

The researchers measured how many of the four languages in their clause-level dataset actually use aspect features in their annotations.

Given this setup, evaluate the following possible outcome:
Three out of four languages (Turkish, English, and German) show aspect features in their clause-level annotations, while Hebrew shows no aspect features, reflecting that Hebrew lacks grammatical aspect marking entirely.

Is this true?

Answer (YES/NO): YES